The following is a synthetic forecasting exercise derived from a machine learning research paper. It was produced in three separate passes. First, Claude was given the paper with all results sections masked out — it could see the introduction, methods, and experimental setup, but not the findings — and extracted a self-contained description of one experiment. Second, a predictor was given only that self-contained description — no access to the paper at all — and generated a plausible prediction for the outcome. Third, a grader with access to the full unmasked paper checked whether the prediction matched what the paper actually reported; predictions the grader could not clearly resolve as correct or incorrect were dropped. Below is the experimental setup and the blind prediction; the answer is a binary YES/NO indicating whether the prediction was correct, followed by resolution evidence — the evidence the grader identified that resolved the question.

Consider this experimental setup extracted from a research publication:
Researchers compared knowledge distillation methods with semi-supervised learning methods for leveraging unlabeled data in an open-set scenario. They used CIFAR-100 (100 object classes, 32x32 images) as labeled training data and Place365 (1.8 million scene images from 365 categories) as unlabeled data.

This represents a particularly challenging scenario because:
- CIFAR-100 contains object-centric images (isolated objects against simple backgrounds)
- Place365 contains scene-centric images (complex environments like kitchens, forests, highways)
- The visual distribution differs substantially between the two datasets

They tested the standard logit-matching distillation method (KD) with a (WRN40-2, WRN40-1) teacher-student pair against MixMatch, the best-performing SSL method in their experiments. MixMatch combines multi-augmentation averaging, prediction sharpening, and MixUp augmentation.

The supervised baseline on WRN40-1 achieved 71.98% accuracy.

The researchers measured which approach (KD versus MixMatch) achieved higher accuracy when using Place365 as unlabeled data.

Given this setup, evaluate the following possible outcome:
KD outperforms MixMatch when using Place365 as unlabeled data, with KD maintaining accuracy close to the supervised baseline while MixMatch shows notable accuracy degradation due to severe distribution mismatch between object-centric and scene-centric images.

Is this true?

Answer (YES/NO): NO